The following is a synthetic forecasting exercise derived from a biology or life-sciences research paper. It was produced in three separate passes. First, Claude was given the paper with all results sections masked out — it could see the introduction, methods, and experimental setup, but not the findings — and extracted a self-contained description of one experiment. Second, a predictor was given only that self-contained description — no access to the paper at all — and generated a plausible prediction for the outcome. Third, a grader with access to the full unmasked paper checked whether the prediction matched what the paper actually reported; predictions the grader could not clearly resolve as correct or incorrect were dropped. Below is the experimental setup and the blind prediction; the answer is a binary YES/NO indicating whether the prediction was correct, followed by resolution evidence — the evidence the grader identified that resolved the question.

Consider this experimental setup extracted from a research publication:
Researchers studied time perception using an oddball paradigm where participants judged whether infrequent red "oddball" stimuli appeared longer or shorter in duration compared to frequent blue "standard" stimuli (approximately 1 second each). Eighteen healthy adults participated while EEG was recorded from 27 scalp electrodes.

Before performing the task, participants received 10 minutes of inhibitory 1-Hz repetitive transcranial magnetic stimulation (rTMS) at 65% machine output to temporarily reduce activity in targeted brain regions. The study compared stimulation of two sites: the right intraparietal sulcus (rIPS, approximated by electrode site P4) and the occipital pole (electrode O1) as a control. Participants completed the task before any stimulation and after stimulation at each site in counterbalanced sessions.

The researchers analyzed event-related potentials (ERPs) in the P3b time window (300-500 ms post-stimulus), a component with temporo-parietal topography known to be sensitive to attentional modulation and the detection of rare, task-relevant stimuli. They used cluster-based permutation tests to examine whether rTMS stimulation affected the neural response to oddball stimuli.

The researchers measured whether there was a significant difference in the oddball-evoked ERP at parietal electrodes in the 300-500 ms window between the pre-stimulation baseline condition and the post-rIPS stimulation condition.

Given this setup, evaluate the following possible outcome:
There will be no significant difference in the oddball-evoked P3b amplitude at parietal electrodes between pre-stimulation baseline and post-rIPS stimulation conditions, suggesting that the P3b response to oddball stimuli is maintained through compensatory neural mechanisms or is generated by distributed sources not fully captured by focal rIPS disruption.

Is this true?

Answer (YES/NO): YES